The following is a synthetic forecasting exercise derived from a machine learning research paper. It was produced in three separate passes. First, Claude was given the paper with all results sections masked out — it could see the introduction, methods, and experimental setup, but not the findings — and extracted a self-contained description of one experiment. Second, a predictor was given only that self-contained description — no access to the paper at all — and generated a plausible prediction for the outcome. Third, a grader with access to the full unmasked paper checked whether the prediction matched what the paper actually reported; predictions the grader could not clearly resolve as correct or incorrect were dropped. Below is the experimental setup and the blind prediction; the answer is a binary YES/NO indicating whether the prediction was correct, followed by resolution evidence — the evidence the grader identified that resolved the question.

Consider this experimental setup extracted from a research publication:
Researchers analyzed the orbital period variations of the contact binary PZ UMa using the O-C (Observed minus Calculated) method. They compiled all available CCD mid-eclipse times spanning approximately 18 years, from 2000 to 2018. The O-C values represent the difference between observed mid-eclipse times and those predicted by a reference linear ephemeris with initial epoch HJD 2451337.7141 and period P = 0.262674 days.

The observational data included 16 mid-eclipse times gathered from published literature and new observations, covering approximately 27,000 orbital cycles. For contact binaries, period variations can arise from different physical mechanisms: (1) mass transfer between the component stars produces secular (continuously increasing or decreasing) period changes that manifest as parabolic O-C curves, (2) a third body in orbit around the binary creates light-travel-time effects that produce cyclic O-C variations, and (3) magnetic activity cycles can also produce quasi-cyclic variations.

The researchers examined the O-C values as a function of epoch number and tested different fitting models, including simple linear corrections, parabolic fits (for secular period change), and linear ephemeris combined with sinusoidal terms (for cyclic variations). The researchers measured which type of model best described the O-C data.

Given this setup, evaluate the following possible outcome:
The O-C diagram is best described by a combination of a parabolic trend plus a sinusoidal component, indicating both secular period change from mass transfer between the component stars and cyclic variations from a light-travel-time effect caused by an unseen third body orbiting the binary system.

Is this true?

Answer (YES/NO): NO